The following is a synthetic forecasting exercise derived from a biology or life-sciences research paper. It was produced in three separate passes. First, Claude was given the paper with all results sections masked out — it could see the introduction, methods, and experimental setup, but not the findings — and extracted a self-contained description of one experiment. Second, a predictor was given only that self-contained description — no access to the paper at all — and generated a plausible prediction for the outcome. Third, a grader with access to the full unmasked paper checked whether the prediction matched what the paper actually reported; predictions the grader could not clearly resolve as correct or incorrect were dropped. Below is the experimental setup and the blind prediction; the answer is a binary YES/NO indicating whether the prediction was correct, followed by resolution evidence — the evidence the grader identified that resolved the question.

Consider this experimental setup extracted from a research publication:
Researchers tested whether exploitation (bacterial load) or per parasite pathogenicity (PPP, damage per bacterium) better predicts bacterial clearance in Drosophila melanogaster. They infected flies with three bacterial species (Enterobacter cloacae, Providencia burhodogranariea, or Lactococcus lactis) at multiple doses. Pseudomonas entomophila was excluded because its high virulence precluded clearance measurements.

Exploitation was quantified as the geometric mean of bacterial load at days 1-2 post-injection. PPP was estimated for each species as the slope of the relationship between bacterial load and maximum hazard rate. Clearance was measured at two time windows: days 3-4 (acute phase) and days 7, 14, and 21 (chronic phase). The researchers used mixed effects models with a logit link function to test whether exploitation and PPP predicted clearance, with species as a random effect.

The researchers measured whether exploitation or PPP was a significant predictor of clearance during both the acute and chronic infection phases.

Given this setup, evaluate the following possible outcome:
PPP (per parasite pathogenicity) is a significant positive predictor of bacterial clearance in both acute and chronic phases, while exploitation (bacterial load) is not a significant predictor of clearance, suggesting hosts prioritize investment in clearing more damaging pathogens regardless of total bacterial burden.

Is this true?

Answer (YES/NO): NO